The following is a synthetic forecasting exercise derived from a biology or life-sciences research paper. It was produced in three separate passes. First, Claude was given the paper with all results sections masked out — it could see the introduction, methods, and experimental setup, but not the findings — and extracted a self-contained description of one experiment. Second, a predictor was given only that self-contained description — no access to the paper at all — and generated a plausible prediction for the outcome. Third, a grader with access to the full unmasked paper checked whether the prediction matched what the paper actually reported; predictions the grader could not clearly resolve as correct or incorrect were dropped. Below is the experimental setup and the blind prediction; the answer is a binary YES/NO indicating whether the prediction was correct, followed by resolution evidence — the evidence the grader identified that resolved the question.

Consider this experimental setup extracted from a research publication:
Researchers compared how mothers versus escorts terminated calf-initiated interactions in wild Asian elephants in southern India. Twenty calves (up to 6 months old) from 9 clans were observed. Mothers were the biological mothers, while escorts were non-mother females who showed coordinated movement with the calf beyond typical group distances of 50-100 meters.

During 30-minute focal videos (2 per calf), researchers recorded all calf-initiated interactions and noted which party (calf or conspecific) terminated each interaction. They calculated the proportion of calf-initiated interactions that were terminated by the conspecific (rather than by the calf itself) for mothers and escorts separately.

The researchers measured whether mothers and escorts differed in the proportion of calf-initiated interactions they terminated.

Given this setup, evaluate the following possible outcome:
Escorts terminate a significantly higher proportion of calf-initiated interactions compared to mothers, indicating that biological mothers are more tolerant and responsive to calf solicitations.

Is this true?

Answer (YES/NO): NO